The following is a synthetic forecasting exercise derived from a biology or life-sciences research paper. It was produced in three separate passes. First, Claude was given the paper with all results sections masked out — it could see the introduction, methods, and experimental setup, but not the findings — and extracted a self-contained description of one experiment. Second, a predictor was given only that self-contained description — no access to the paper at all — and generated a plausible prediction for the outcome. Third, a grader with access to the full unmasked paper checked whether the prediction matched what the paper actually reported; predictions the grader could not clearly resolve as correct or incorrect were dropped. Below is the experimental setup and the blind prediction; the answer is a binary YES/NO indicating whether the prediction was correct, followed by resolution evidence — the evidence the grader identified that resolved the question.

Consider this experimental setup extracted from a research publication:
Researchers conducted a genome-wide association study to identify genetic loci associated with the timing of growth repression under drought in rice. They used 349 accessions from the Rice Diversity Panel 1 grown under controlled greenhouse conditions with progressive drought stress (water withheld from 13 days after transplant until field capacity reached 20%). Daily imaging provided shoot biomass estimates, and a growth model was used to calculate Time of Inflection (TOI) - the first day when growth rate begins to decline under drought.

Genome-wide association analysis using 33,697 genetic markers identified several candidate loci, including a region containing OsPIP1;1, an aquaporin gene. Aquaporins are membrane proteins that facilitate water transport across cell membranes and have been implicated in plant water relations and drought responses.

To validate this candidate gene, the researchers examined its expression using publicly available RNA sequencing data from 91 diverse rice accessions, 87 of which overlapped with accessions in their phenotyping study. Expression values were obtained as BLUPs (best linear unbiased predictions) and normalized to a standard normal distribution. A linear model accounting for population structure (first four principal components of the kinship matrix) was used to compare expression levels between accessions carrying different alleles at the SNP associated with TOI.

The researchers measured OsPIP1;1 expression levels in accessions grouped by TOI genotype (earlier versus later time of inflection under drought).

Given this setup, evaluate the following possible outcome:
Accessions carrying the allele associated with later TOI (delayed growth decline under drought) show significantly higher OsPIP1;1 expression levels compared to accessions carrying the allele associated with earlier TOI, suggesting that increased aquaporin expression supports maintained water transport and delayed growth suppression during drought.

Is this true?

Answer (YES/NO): NO